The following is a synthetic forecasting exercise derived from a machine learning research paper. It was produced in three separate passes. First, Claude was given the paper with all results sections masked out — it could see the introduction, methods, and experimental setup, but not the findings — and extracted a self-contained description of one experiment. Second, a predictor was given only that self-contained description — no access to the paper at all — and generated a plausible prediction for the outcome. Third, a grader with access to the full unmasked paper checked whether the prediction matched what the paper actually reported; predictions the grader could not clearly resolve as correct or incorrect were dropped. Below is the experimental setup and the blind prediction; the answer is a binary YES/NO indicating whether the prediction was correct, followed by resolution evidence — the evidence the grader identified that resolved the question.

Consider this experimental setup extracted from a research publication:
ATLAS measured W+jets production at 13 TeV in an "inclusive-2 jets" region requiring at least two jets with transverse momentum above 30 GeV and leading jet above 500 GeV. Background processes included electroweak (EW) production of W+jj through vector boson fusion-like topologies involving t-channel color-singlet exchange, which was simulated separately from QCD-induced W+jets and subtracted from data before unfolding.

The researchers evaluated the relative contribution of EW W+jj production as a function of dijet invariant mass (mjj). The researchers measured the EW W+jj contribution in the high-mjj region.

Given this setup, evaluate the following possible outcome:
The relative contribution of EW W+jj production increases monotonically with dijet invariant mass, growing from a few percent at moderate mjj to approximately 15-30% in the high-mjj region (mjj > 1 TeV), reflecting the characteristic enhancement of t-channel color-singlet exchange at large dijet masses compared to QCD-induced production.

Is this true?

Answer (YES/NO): NO